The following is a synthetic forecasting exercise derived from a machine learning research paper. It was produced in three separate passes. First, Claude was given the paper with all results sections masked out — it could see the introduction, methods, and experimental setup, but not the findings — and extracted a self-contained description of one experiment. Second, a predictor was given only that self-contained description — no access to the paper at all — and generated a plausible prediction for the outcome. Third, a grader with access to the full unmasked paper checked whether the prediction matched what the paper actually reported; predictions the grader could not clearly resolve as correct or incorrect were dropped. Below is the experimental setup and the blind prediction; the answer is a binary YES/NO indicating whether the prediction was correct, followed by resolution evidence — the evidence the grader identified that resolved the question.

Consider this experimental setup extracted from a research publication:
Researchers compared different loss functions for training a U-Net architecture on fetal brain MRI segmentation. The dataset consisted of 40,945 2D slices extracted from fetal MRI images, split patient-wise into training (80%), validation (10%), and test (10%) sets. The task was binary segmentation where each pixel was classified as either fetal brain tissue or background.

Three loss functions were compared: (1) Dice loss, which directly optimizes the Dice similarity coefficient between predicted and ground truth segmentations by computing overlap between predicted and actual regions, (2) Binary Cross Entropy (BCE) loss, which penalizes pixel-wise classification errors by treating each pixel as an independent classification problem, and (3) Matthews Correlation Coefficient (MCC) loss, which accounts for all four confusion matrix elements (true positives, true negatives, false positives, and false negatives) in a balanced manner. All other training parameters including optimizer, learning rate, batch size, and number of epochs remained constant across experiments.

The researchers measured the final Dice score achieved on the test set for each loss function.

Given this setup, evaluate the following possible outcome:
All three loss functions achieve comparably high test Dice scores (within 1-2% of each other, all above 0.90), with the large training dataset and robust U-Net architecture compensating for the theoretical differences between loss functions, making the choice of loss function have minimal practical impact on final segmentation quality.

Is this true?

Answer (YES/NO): NO